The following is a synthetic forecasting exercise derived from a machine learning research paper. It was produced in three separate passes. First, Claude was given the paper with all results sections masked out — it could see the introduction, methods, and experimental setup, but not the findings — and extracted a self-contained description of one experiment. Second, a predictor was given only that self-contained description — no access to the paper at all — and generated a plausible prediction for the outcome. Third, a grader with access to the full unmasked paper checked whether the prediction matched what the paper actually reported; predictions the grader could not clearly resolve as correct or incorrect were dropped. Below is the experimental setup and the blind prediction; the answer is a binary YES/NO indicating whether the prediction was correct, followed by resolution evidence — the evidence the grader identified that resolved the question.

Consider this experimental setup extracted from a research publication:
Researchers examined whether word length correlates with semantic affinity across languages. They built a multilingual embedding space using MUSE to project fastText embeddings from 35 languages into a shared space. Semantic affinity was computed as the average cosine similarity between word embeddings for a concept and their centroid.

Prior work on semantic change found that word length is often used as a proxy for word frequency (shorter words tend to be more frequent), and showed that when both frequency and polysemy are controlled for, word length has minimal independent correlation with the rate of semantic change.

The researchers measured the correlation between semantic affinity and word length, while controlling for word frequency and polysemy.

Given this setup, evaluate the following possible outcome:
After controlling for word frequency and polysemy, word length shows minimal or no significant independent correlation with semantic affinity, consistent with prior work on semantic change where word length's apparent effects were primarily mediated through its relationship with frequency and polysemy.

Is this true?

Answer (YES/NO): NO